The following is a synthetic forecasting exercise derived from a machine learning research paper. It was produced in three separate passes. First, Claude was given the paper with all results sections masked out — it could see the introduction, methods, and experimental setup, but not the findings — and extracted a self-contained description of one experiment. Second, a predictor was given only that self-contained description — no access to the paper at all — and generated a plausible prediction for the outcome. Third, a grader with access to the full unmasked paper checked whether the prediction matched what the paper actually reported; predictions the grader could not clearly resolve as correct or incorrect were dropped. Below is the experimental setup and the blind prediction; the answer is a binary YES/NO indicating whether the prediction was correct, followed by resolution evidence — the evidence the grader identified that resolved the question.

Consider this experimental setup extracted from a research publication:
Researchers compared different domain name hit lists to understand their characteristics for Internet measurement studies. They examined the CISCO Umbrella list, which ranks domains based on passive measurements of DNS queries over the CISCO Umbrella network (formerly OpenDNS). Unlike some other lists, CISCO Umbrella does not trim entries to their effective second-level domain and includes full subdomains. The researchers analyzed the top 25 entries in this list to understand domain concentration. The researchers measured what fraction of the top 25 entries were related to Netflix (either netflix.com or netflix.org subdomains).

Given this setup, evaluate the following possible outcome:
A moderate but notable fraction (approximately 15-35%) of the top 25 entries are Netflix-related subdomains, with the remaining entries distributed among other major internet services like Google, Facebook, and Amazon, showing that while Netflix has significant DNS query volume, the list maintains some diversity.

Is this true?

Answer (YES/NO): NO